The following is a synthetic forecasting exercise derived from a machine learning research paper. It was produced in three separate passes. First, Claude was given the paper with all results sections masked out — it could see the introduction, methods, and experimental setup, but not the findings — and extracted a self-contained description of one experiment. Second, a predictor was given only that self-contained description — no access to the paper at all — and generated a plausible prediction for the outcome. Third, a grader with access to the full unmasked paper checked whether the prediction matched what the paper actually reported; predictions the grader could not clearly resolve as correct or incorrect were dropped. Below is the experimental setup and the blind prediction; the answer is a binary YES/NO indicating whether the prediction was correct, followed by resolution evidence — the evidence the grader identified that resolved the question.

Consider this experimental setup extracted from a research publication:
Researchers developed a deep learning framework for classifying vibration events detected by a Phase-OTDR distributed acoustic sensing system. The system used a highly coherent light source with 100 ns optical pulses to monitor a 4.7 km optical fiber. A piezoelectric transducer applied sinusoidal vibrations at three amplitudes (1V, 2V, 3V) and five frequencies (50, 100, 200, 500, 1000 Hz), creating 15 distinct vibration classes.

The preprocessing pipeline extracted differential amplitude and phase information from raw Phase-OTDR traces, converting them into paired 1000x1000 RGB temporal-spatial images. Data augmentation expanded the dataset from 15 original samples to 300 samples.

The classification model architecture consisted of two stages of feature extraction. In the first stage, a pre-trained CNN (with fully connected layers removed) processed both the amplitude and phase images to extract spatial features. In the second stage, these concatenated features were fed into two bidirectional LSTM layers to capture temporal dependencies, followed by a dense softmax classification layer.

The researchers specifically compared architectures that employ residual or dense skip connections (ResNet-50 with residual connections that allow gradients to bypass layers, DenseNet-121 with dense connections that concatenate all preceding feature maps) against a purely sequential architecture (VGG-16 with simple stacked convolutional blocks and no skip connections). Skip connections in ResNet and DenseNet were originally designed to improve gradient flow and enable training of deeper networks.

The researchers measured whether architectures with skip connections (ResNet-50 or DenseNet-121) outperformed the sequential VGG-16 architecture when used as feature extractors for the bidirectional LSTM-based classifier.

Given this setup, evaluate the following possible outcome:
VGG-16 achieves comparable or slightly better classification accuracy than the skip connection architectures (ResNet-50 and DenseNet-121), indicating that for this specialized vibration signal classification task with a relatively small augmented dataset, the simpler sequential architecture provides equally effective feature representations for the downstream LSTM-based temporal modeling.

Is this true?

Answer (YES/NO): NO